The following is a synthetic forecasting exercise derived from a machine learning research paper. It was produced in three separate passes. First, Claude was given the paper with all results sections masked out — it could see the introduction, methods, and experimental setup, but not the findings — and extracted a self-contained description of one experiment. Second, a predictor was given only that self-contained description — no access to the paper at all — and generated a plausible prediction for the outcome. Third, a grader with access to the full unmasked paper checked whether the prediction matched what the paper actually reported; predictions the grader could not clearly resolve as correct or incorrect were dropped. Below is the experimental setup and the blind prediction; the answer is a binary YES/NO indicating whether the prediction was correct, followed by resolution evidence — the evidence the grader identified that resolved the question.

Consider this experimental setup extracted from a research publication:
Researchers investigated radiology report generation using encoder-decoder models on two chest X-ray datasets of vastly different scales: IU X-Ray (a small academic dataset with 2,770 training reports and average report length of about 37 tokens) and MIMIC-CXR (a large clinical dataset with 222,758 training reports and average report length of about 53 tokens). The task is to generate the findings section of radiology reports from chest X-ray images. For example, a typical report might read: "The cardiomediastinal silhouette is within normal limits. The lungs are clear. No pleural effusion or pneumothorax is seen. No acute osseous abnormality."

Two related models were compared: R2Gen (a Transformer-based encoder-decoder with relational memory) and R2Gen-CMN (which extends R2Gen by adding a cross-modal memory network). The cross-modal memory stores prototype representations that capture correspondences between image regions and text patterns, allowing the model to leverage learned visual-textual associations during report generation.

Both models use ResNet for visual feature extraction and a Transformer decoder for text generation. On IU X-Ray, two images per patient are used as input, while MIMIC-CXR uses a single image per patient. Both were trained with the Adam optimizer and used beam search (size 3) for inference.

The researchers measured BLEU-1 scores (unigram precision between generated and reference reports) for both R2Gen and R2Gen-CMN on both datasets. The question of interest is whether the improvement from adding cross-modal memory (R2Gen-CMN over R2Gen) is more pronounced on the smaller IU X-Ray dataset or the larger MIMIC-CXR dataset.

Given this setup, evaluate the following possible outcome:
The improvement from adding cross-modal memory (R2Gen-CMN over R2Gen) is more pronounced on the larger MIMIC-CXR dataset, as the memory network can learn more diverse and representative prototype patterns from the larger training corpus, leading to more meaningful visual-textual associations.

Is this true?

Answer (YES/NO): NO